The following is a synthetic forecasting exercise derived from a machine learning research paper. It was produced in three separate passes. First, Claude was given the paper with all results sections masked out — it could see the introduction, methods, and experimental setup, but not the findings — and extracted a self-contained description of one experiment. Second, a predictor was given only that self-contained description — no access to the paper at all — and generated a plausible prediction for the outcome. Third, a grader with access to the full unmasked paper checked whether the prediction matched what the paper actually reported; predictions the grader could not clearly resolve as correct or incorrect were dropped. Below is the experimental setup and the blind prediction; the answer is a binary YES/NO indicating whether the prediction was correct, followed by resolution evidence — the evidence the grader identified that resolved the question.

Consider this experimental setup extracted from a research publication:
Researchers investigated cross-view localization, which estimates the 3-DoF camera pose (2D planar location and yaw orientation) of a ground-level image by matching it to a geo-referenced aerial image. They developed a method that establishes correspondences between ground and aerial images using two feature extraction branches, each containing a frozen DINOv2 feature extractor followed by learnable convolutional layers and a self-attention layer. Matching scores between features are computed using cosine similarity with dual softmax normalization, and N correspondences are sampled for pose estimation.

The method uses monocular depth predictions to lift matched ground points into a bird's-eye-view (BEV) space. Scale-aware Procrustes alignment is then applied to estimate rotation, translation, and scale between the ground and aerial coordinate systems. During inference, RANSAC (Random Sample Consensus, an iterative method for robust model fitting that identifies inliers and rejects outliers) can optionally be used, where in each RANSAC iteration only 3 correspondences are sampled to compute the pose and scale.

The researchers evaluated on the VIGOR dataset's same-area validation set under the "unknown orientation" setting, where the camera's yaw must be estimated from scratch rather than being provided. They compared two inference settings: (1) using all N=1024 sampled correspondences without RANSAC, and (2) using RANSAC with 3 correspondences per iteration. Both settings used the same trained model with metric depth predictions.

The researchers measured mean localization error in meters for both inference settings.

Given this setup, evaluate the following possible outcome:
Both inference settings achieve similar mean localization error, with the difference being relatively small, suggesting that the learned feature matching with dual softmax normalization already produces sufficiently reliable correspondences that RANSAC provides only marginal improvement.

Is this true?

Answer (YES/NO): NO